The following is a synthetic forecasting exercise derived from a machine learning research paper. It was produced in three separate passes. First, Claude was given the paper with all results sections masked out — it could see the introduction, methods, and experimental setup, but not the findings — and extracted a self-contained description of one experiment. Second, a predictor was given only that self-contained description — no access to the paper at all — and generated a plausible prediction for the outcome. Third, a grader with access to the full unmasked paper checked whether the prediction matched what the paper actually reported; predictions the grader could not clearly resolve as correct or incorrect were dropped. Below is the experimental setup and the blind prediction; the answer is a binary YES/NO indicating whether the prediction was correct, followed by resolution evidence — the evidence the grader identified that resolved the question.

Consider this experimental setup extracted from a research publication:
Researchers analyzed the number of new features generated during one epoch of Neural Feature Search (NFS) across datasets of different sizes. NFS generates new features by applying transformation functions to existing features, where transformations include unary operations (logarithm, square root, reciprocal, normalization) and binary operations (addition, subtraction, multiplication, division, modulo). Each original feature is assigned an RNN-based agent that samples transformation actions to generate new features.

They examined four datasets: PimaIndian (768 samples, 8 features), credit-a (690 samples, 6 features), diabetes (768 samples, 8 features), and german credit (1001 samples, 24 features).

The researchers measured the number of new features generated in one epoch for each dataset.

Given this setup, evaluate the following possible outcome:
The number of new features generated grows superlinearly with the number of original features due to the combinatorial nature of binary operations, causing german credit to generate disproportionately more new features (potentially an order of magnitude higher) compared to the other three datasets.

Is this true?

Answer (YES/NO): NO